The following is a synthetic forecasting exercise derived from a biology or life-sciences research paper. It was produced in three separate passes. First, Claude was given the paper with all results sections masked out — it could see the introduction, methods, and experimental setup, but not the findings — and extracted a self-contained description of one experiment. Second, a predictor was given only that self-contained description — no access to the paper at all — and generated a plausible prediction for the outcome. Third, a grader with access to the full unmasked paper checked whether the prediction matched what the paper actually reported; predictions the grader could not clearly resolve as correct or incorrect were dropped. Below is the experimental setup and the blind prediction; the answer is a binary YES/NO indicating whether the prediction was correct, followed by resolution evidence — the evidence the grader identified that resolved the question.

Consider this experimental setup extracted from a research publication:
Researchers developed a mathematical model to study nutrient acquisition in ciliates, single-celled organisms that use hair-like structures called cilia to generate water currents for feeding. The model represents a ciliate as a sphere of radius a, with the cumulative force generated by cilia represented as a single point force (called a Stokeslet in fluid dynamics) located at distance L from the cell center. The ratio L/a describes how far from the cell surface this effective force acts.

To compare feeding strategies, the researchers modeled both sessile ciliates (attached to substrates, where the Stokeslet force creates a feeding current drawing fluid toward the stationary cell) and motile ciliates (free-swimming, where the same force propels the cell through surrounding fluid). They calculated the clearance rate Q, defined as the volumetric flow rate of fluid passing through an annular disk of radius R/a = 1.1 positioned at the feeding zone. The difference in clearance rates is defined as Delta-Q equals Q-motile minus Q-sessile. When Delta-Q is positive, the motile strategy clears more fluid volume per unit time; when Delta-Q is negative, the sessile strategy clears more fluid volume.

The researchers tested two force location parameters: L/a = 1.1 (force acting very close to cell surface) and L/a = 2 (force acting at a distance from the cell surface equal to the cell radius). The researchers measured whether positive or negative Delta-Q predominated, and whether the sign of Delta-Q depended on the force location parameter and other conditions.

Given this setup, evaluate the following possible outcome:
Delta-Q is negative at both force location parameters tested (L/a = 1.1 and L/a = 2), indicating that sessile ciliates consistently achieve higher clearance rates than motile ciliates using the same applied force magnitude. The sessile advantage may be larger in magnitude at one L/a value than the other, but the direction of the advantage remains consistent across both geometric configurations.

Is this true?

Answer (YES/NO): NO